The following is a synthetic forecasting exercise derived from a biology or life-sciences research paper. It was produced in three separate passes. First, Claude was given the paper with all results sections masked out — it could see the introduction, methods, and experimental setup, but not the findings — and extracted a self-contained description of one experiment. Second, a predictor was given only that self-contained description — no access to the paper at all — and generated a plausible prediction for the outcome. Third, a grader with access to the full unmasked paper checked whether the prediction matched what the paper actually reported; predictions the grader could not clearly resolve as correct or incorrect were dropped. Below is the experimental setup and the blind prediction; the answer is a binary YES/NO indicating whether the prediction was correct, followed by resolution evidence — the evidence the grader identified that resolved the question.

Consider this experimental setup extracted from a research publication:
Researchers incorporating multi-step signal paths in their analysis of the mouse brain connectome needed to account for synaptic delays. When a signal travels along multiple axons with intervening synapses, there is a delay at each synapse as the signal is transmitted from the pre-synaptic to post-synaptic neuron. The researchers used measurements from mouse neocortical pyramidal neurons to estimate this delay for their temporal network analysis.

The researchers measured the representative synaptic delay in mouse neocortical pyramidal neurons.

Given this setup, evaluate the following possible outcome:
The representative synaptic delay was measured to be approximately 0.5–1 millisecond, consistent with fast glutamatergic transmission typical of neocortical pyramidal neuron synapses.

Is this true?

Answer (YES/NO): NO